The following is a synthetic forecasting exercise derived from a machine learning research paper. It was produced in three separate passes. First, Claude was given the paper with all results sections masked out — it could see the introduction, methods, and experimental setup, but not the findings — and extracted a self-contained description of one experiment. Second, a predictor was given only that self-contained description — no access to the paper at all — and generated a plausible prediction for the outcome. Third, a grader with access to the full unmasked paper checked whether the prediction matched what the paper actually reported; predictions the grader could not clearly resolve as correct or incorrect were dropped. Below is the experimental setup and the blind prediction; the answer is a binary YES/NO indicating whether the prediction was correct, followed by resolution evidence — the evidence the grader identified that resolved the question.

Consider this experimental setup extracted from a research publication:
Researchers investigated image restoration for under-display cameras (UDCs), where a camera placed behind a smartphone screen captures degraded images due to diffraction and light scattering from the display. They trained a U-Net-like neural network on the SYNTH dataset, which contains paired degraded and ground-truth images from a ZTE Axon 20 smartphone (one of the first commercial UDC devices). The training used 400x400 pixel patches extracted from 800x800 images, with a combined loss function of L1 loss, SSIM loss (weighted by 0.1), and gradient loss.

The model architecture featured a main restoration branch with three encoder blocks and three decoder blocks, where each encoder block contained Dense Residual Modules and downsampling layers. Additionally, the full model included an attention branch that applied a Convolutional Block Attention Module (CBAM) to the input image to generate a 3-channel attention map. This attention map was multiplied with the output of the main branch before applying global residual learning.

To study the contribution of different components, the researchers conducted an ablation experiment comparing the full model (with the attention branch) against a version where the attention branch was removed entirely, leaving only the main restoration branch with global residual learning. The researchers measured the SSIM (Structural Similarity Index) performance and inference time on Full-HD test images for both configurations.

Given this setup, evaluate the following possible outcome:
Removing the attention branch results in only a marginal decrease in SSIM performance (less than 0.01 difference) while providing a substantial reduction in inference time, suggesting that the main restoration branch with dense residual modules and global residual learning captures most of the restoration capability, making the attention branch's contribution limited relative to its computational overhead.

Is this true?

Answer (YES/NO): NO